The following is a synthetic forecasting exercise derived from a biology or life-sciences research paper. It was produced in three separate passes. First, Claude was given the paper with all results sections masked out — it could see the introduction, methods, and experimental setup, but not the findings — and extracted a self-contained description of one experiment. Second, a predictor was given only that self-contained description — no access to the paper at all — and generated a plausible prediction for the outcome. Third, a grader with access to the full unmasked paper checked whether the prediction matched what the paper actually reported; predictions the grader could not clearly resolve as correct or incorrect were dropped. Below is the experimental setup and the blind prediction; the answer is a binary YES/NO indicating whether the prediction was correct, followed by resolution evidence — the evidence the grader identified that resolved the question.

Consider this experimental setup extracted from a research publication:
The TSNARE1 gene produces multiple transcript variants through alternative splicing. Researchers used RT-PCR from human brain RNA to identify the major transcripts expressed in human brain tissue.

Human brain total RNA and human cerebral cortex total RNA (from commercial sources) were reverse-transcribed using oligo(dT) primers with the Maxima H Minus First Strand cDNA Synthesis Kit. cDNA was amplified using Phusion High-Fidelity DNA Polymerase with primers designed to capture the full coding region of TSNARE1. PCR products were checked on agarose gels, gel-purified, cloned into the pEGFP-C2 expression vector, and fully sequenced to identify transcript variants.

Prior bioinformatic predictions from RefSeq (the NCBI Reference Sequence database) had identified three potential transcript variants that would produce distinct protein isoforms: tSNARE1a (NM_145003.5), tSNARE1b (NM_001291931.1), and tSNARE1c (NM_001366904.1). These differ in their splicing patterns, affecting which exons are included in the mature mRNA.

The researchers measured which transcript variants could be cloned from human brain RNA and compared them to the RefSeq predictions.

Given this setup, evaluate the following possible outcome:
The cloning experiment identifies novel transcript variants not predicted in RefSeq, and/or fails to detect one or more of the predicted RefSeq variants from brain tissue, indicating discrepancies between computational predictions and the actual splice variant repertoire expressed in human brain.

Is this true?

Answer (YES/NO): YES